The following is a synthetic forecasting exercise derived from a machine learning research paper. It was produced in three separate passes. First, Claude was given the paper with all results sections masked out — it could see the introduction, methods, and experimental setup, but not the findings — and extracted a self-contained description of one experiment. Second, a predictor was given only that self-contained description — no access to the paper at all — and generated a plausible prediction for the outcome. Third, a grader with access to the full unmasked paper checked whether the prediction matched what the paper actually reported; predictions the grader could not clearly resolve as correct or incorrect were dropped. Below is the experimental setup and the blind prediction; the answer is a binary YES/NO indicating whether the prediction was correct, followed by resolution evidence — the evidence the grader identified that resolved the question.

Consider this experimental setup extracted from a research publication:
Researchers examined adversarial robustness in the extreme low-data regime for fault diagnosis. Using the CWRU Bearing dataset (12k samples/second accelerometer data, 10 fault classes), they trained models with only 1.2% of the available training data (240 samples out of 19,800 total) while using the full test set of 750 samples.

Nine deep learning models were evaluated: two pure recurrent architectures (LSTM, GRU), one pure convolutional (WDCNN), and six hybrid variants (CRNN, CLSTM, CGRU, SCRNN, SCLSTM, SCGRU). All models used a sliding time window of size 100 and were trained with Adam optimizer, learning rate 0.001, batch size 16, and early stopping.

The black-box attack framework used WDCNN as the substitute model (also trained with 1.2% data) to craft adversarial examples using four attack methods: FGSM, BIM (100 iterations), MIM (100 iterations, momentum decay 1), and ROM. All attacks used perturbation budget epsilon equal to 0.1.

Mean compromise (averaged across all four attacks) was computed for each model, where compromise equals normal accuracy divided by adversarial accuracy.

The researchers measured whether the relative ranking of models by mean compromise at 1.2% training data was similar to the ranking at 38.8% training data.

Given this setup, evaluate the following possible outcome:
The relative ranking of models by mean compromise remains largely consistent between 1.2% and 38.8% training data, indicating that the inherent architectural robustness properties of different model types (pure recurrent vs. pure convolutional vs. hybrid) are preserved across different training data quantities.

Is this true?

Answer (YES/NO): NO